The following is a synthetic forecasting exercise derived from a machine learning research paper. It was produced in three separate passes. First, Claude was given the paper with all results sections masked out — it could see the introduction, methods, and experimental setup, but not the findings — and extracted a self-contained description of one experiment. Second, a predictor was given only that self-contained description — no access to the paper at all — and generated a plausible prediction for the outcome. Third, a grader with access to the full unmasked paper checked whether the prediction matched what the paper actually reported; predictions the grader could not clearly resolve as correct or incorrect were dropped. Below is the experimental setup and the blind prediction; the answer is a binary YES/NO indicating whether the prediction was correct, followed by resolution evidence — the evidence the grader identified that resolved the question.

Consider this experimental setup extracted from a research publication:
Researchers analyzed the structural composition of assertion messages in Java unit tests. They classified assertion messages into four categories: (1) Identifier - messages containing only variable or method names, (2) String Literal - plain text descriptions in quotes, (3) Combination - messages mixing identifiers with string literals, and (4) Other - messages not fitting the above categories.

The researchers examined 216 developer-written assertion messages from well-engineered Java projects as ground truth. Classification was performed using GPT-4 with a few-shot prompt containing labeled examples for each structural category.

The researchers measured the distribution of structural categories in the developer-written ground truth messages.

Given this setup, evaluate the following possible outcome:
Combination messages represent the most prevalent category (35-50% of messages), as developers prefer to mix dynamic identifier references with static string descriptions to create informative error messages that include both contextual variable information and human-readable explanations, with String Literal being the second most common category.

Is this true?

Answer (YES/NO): NO